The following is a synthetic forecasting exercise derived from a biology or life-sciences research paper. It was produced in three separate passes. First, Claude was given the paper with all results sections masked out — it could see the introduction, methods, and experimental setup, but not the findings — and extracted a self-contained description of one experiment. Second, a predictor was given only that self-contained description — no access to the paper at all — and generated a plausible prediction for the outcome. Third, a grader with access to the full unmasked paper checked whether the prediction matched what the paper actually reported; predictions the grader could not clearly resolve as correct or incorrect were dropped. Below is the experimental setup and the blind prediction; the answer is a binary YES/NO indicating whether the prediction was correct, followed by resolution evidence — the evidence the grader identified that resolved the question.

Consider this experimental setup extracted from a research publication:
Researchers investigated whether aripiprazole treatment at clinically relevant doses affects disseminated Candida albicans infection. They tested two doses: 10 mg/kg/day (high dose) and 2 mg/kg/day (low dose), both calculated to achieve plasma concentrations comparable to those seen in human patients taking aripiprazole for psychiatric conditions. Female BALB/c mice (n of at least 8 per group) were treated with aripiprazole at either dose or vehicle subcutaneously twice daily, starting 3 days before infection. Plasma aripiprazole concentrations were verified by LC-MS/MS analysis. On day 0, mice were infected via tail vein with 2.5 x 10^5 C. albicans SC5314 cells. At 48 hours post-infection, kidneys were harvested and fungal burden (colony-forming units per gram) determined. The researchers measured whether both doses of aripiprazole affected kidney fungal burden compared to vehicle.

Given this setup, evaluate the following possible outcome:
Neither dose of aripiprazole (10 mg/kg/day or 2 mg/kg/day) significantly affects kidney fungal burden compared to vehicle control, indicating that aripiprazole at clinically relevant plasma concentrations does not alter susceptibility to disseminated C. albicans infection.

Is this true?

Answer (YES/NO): NO